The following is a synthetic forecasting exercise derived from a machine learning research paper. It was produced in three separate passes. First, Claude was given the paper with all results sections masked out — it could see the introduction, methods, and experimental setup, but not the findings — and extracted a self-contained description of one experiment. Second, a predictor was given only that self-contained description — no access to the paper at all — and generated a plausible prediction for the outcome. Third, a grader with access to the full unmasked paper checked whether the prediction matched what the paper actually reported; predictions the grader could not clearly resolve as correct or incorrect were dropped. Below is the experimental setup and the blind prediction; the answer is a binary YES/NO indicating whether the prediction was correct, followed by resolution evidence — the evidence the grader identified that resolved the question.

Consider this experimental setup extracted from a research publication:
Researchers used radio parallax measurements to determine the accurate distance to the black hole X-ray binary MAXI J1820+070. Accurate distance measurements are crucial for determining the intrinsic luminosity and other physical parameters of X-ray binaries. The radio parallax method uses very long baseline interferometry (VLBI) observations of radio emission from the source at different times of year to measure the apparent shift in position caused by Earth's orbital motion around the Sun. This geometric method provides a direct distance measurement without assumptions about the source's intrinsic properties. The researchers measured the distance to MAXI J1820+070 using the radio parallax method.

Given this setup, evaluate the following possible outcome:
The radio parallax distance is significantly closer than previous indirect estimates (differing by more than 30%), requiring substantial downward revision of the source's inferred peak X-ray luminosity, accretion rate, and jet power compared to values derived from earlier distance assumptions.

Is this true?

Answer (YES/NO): NO